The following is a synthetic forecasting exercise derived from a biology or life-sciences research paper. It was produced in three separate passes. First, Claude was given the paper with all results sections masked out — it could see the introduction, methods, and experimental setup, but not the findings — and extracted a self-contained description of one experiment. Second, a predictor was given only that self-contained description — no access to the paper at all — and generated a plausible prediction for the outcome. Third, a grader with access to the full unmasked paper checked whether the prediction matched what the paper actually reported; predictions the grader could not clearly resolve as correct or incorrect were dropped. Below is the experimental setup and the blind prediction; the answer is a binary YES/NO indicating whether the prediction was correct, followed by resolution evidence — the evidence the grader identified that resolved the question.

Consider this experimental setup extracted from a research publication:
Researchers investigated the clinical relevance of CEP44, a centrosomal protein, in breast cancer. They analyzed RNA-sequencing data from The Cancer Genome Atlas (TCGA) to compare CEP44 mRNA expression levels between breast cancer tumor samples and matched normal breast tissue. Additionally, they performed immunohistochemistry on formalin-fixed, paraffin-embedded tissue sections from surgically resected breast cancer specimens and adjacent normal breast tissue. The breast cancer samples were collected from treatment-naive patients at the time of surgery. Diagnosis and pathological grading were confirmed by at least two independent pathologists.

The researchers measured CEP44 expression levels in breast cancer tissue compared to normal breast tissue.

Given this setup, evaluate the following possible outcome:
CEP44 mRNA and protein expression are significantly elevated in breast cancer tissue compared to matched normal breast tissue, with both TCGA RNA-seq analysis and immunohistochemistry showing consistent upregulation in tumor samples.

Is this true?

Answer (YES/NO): NO